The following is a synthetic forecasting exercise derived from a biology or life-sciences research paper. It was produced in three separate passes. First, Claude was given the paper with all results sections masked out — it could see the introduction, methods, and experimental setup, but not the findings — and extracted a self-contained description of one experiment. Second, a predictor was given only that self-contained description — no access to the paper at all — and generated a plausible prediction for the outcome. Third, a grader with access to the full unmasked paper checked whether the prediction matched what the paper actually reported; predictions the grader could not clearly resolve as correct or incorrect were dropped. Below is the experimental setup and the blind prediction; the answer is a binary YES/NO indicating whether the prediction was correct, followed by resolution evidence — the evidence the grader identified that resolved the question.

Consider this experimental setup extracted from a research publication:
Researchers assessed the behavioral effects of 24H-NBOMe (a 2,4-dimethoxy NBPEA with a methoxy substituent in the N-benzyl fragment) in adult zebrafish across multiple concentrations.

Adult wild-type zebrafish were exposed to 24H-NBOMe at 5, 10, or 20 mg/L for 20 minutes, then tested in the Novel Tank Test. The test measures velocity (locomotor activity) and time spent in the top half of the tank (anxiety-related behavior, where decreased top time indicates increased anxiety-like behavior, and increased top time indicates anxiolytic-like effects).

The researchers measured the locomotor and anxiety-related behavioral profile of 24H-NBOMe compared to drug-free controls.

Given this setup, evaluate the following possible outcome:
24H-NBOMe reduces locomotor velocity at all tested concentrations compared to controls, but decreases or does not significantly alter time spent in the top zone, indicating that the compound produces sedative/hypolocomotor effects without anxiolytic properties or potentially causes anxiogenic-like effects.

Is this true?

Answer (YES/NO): NO